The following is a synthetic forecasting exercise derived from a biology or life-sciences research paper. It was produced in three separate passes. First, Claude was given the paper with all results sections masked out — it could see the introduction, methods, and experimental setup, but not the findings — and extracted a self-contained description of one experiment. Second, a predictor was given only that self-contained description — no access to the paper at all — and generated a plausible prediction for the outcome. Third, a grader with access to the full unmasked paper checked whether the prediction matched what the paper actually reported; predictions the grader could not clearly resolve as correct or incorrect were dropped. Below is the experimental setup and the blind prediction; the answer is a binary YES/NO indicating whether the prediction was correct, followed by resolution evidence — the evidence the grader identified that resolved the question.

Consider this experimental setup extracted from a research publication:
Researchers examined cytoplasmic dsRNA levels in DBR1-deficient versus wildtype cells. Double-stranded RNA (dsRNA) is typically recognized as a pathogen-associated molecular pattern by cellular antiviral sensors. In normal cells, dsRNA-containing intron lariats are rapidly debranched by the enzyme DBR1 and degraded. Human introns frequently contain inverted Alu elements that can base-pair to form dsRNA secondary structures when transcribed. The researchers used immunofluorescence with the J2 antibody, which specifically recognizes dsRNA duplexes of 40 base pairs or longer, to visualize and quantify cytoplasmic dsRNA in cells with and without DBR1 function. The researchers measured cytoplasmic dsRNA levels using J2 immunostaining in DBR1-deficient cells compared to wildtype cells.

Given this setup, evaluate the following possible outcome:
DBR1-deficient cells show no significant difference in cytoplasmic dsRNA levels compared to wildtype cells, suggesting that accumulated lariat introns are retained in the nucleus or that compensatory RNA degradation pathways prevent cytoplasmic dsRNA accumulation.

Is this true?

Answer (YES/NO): NO